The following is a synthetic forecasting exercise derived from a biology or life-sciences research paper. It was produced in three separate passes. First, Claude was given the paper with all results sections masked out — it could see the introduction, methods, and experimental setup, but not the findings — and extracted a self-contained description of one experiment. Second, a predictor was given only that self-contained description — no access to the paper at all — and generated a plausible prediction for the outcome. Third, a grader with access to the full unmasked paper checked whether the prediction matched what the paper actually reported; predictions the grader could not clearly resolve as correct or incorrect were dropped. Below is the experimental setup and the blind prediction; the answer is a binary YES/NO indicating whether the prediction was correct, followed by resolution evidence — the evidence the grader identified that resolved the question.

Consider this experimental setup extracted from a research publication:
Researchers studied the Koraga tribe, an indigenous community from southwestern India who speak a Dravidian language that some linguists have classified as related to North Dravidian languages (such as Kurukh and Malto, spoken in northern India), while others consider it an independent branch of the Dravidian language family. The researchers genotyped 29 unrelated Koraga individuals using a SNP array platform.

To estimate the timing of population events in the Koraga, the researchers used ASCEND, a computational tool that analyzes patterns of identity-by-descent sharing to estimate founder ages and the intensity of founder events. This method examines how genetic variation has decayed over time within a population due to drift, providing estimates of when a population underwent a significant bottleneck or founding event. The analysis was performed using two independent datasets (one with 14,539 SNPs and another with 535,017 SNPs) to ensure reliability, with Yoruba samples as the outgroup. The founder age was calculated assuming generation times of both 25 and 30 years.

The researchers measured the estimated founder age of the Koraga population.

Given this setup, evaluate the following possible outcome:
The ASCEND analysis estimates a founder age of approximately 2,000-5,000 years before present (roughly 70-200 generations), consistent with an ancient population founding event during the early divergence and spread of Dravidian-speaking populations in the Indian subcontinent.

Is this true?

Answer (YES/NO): NO